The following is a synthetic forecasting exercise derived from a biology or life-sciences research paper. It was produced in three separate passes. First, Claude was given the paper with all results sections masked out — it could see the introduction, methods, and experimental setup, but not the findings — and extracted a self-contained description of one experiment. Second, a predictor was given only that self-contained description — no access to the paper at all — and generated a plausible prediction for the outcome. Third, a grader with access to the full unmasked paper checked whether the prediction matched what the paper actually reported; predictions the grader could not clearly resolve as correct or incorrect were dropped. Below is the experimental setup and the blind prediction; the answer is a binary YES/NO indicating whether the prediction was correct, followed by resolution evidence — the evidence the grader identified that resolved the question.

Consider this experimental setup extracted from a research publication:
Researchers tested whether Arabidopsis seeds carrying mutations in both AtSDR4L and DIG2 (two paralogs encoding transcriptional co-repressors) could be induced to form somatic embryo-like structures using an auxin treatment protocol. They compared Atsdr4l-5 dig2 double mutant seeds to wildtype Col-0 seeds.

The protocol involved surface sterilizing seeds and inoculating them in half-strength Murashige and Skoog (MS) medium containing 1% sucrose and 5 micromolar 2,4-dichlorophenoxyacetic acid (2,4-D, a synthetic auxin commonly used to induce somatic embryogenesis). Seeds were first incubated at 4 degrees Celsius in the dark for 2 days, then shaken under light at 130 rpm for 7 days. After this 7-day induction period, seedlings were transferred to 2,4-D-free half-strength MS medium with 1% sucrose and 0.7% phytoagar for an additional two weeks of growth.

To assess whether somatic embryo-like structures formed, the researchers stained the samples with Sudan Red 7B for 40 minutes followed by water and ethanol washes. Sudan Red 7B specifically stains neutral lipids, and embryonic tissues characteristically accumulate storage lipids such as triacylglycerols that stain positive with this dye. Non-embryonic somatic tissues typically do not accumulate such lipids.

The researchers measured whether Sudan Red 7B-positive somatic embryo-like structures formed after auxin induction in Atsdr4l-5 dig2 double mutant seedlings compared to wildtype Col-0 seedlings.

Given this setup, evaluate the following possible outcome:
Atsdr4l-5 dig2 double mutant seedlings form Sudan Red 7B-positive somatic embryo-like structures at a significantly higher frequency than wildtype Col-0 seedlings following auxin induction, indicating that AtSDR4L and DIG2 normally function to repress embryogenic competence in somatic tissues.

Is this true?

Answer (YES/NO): YES